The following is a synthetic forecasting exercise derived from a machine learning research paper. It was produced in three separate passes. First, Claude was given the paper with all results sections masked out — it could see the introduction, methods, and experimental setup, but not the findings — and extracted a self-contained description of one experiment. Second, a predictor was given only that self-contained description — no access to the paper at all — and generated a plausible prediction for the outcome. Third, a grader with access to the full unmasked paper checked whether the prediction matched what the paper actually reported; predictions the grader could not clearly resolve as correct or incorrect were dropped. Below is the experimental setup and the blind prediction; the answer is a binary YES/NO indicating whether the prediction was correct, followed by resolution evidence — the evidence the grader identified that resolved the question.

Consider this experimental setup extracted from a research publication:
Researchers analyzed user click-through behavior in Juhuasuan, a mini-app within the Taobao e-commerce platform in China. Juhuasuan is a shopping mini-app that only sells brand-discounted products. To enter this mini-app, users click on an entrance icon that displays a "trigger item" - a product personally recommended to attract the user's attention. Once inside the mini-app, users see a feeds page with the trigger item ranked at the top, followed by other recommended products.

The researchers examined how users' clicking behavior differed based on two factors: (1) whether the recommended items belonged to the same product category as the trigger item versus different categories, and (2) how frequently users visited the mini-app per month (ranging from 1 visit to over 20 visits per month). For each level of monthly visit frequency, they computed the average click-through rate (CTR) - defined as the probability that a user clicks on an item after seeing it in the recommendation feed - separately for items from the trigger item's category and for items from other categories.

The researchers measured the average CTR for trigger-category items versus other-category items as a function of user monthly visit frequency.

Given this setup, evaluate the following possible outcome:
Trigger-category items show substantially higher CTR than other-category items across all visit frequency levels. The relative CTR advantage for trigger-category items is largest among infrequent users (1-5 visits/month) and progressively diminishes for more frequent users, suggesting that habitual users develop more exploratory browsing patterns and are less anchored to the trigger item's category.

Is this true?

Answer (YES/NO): NO